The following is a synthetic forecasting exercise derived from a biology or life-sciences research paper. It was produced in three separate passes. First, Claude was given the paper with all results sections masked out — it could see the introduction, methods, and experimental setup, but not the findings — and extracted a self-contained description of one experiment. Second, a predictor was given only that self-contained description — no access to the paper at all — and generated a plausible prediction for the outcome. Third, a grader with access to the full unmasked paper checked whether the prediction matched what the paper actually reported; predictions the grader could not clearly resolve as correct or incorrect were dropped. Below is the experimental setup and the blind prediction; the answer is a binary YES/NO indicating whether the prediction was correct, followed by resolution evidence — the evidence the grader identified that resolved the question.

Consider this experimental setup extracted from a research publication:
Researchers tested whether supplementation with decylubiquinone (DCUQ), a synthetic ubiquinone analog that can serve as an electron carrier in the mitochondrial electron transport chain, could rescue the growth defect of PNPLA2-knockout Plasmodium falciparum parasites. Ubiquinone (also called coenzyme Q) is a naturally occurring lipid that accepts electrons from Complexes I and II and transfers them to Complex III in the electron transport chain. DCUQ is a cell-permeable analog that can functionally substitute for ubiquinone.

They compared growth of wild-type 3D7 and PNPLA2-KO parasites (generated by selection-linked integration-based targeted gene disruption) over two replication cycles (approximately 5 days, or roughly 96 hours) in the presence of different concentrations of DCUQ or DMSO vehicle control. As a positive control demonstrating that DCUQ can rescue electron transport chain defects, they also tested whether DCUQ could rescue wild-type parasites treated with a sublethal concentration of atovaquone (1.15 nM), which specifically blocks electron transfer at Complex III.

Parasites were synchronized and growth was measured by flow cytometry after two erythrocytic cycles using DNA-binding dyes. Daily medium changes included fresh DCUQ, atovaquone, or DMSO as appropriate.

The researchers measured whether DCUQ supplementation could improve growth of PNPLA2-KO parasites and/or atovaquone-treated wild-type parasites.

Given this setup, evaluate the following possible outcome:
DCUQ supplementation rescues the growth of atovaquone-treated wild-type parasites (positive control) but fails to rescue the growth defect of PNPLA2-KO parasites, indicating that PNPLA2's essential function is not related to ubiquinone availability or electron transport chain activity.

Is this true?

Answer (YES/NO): NO